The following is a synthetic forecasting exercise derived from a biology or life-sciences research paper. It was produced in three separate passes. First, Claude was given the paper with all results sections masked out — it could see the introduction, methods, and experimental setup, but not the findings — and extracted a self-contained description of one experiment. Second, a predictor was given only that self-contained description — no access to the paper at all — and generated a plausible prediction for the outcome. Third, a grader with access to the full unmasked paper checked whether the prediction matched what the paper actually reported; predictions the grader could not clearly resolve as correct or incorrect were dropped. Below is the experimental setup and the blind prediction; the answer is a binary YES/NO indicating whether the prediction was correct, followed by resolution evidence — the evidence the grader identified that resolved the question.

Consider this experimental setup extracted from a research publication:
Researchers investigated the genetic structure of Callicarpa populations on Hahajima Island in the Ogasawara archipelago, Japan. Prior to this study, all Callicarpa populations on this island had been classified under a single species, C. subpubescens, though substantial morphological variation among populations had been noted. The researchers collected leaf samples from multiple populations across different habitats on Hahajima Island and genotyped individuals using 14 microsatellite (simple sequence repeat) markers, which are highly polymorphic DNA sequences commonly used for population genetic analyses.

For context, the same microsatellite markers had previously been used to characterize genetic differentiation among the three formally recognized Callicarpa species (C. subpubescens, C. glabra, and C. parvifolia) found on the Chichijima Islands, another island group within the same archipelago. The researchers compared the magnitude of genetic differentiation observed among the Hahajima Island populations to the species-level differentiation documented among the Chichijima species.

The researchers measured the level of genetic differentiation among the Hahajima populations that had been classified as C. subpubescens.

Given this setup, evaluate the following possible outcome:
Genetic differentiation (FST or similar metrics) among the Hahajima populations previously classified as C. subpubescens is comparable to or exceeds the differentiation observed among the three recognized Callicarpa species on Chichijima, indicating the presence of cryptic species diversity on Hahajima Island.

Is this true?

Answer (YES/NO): YES